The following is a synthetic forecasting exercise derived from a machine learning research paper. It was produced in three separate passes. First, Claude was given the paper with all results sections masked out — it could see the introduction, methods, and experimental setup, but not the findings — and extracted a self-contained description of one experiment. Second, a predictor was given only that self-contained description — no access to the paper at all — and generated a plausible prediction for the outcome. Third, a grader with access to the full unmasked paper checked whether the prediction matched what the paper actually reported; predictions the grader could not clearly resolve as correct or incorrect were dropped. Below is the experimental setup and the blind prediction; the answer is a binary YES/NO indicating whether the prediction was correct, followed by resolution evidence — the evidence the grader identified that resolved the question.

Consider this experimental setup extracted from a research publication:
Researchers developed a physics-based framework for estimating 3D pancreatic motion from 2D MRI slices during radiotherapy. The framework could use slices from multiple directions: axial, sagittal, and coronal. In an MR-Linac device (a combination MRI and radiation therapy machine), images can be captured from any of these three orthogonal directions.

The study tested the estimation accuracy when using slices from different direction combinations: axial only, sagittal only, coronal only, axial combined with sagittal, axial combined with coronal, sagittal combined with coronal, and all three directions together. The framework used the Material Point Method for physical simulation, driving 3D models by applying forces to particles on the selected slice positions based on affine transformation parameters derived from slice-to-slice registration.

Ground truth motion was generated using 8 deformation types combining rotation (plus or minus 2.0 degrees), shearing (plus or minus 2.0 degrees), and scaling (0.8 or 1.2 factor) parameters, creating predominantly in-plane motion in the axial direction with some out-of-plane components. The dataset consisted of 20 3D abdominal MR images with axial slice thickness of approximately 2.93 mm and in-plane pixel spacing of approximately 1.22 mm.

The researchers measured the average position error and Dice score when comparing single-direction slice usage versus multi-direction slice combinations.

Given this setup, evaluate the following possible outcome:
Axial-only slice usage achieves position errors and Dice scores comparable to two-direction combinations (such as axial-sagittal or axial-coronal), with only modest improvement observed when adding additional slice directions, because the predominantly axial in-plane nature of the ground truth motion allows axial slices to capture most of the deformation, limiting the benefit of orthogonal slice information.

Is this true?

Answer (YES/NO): NO